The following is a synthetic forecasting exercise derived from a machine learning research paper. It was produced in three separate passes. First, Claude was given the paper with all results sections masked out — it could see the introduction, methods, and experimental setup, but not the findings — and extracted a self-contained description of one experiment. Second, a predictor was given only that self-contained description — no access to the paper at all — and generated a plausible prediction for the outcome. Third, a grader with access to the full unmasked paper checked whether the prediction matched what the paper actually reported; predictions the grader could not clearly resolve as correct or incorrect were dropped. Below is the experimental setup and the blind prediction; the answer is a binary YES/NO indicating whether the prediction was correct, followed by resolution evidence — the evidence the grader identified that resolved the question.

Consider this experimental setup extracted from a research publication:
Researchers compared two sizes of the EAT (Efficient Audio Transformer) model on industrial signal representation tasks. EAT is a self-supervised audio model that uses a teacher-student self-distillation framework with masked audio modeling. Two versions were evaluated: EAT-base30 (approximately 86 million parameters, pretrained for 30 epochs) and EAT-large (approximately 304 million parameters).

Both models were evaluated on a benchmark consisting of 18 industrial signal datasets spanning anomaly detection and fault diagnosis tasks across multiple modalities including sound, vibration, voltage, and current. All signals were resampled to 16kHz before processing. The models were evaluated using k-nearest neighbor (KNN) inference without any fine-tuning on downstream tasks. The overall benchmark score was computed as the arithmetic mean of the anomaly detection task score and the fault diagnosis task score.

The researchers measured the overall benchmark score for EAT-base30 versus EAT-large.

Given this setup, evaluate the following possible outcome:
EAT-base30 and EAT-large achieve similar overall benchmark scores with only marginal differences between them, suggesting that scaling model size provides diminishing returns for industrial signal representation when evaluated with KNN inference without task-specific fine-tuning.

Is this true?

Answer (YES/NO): YES